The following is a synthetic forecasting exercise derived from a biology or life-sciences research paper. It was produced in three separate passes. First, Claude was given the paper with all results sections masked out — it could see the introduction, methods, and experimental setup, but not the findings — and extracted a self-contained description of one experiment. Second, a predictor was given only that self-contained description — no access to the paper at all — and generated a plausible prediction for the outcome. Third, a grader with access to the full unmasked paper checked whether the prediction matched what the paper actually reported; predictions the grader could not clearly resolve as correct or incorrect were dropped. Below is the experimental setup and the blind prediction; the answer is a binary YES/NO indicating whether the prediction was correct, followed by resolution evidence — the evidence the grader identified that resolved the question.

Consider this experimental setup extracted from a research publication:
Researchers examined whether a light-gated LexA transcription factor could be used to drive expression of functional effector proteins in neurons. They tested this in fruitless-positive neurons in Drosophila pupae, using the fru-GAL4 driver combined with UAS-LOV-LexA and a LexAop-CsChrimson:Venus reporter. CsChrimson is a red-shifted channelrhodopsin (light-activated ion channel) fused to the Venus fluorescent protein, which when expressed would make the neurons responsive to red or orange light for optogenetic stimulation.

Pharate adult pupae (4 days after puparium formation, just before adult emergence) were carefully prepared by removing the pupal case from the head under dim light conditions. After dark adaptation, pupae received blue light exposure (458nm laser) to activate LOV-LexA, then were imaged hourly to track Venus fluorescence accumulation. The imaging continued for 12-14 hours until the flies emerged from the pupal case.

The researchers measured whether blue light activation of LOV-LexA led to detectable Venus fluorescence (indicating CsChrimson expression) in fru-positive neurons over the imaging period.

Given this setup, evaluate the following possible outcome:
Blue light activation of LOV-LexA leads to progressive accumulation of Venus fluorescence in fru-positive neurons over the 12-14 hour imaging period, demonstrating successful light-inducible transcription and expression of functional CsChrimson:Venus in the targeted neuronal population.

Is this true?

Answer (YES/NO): YES